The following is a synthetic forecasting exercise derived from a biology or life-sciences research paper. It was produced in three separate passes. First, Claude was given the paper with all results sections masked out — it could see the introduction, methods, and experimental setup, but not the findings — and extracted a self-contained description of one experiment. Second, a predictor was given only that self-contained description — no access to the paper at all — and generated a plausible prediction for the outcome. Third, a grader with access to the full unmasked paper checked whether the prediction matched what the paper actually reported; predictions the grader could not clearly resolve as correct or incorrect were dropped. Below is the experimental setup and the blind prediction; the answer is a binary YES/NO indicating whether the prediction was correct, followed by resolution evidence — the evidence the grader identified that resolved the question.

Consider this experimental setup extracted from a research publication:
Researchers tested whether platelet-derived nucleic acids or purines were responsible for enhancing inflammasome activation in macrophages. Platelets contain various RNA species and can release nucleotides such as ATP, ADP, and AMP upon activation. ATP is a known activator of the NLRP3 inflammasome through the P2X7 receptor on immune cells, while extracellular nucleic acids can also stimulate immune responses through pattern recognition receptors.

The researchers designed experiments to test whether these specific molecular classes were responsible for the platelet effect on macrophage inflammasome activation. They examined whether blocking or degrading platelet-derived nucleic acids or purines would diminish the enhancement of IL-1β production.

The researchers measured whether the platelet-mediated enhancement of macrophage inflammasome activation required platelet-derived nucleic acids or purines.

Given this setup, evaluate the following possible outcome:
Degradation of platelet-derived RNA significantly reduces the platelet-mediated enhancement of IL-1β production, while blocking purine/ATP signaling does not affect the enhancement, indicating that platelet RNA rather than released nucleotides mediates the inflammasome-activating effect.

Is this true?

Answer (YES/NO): NO